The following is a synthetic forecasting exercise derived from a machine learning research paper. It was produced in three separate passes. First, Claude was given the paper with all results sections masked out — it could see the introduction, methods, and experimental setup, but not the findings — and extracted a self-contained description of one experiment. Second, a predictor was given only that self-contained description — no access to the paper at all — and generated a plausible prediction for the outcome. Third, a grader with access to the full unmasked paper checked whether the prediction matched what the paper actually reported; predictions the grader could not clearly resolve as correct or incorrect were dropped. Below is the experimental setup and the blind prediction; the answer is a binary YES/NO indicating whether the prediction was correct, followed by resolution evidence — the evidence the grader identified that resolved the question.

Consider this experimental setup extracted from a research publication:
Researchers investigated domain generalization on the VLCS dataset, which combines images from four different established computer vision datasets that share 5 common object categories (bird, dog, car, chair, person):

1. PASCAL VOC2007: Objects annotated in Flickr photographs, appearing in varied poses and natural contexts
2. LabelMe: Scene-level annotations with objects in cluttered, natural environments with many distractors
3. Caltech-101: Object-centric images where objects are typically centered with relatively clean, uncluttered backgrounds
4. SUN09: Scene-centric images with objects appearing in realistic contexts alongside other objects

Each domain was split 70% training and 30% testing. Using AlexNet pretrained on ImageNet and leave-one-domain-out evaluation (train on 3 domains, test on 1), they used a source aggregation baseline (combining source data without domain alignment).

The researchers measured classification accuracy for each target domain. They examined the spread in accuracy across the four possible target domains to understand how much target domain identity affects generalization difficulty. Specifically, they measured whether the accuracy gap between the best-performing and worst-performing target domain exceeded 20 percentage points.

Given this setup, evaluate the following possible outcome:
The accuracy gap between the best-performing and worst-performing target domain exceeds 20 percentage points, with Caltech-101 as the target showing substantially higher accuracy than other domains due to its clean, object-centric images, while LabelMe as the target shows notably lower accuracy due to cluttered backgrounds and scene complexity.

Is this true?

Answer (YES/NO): NO